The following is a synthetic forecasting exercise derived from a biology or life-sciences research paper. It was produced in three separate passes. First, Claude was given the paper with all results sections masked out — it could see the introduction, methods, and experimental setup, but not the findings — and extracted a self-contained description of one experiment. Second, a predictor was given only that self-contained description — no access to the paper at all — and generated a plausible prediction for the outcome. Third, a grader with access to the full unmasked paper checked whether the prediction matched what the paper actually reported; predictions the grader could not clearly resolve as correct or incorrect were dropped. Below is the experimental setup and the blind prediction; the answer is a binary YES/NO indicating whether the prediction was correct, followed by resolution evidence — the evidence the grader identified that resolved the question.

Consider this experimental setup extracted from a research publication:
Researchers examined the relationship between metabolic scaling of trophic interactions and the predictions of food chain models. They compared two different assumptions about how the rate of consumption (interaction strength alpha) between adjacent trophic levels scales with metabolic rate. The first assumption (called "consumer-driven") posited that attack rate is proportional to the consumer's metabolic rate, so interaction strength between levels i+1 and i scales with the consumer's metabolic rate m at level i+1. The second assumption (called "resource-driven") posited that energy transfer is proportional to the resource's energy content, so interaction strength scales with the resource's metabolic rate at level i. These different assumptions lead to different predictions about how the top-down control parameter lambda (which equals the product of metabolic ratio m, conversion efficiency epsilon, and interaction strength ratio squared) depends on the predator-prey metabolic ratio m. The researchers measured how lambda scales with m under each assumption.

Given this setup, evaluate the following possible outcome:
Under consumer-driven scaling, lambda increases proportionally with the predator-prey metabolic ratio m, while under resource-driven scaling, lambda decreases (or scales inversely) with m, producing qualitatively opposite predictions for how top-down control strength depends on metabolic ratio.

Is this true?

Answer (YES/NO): YES